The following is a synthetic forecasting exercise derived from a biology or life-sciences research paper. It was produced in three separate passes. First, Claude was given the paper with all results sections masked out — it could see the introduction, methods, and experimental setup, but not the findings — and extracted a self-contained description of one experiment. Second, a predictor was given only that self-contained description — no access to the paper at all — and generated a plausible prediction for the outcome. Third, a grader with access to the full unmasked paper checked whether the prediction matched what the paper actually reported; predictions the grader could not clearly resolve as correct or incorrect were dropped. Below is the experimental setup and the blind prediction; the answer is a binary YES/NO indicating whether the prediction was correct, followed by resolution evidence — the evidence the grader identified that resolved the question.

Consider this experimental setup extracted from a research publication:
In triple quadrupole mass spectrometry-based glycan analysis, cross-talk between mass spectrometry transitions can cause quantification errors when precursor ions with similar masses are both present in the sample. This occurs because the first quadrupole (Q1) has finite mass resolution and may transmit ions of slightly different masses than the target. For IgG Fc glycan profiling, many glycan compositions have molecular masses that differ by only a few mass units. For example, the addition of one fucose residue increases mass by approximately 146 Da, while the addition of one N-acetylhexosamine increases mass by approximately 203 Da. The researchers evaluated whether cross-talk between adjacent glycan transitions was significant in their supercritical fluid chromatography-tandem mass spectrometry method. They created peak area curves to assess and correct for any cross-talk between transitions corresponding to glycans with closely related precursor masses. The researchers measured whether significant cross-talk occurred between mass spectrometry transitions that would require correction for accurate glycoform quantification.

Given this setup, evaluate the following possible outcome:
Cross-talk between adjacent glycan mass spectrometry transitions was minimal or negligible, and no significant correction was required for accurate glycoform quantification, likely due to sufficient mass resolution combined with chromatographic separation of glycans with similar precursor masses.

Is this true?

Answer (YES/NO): NO